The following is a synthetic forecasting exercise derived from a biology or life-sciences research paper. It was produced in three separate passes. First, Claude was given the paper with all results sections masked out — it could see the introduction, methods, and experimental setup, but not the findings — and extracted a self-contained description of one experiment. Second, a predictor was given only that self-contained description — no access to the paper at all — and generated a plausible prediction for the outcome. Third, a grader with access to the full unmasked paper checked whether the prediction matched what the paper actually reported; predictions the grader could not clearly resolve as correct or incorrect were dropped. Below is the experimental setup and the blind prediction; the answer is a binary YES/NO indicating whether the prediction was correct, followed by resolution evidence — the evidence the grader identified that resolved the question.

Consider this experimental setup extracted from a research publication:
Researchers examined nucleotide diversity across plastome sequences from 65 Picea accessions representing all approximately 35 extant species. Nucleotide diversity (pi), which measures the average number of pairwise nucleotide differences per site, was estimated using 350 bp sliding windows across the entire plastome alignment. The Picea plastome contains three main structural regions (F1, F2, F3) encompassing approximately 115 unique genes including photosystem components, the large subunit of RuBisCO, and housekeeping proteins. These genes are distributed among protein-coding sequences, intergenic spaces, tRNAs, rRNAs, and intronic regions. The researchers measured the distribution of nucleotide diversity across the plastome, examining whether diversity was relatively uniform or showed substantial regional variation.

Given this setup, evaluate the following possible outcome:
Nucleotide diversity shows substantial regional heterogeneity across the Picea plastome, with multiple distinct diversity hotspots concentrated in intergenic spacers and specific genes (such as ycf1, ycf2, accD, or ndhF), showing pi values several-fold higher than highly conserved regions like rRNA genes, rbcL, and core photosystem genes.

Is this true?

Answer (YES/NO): NO